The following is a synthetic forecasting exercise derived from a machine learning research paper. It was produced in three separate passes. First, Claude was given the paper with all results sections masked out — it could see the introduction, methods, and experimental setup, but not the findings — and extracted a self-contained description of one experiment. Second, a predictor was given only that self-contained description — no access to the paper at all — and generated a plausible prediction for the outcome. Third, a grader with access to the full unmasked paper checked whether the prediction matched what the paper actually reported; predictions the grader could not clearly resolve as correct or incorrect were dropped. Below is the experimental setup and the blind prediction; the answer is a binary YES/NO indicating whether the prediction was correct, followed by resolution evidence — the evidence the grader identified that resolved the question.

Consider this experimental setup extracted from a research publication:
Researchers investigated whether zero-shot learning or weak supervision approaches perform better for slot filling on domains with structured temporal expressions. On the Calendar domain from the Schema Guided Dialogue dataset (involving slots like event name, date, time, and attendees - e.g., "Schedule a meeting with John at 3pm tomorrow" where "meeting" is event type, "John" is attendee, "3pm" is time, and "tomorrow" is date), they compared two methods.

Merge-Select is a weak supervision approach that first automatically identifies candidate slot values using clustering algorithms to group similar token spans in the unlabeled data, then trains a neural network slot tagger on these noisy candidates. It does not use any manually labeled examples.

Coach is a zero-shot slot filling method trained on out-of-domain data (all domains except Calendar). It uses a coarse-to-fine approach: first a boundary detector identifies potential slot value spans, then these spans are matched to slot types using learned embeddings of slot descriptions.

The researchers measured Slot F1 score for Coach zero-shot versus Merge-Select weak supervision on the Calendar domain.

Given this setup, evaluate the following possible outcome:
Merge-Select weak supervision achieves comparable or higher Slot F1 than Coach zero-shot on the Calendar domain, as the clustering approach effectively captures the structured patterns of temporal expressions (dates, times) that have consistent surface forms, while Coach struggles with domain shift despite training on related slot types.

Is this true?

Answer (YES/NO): NO